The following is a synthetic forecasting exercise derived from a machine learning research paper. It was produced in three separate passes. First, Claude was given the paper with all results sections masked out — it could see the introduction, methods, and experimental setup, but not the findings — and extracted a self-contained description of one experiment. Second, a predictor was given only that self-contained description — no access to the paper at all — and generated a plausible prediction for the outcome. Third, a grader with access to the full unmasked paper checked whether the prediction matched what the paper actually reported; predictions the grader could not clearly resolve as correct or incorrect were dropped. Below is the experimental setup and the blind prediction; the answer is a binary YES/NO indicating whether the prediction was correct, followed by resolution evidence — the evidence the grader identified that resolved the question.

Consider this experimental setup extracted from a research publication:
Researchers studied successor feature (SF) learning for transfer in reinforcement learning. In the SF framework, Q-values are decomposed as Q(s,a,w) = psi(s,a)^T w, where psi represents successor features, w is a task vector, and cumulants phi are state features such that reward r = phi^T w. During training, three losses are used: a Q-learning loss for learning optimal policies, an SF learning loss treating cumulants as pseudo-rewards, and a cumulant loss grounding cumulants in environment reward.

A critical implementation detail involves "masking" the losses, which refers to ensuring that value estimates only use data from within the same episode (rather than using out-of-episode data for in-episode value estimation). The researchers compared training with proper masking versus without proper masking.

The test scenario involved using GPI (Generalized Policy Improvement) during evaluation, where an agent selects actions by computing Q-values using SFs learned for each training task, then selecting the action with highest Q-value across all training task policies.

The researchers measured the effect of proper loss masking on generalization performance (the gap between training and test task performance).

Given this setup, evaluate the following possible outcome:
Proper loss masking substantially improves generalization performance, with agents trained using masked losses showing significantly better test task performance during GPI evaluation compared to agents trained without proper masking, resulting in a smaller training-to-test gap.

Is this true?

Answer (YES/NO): YES